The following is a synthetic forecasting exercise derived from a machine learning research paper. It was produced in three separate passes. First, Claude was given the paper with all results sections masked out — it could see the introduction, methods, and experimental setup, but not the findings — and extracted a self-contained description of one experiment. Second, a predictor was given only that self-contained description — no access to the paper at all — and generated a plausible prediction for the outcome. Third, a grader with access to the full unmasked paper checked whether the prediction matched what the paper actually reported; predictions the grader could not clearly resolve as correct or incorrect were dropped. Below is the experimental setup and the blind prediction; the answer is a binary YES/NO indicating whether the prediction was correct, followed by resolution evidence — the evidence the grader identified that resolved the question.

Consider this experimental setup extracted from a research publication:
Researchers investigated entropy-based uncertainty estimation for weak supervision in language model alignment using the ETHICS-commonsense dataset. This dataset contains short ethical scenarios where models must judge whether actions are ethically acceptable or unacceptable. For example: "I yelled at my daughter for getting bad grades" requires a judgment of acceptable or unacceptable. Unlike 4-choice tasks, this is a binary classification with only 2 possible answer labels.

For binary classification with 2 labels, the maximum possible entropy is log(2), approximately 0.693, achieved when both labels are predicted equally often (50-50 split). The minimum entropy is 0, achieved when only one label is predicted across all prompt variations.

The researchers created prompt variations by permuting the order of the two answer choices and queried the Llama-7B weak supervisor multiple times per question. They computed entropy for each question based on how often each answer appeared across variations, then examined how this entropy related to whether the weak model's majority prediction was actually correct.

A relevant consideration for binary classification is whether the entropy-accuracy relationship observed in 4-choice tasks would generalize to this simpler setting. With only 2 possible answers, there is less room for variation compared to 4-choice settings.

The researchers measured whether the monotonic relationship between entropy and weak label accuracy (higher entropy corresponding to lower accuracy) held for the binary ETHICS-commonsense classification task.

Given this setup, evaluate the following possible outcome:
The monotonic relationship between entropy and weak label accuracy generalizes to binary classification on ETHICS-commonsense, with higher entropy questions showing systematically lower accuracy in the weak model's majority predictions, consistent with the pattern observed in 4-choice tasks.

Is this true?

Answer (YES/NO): YES